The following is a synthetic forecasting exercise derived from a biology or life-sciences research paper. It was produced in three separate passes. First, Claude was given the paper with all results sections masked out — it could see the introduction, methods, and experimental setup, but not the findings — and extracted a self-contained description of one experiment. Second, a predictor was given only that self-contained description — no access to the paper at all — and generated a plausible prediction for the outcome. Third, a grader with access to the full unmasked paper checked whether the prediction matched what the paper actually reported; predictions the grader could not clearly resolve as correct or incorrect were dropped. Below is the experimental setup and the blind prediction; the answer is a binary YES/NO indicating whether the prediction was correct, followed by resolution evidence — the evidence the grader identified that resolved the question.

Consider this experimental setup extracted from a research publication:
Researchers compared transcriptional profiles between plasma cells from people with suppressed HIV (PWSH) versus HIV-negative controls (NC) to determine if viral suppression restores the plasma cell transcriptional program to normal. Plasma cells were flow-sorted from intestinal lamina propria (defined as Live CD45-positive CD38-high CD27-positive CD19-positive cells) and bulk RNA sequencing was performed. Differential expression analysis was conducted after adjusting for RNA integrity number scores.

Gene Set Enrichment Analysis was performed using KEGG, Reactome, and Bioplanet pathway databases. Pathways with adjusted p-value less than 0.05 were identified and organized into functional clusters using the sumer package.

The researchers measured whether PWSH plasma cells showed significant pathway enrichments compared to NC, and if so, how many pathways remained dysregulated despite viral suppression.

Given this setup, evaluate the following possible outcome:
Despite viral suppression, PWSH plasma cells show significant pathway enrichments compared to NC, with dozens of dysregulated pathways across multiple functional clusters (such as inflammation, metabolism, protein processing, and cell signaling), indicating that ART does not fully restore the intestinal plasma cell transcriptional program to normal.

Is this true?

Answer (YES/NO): YES